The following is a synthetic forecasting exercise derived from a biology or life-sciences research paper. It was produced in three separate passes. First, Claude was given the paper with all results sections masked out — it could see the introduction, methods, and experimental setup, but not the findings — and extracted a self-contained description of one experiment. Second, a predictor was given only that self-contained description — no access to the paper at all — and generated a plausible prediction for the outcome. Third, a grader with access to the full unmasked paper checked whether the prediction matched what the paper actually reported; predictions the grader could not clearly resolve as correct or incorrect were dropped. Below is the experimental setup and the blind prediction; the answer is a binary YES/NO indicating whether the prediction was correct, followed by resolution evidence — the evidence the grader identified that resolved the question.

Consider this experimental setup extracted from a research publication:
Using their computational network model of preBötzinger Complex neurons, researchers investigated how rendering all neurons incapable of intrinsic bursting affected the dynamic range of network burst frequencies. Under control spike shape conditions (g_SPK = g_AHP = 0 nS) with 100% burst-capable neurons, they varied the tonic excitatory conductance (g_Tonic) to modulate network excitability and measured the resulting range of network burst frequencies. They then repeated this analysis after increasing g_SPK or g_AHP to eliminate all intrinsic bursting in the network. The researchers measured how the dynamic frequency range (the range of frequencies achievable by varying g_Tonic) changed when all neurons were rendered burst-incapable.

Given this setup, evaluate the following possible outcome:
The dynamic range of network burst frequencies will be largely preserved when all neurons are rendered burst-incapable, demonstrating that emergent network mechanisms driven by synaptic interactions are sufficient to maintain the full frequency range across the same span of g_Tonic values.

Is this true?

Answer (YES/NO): NO